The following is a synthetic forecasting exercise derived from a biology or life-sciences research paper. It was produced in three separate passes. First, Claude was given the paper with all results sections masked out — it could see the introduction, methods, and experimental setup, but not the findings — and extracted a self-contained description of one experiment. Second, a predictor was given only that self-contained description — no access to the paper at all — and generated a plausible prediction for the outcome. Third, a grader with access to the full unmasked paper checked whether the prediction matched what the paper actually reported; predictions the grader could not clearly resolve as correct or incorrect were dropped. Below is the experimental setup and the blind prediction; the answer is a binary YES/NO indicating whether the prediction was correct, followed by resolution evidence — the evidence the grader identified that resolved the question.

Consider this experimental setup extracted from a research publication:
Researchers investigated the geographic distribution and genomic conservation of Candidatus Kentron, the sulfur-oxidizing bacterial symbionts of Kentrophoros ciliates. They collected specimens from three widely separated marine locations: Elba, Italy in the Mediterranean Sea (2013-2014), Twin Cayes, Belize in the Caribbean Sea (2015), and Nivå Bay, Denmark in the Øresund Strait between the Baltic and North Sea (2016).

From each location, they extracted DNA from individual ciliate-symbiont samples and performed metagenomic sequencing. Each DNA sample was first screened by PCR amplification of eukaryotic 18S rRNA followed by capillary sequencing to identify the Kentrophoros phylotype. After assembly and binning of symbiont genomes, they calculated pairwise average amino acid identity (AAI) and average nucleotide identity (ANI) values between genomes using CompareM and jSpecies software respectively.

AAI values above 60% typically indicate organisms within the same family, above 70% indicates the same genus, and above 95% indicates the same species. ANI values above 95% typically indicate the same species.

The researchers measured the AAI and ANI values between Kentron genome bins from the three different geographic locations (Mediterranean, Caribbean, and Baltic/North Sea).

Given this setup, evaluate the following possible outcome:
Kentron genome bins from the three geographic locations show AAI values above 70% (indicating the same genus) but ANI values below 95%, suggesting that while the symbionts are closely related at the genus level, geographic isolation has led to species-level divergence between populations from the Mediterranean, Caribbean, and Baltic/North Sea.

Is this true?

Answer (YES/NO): YES